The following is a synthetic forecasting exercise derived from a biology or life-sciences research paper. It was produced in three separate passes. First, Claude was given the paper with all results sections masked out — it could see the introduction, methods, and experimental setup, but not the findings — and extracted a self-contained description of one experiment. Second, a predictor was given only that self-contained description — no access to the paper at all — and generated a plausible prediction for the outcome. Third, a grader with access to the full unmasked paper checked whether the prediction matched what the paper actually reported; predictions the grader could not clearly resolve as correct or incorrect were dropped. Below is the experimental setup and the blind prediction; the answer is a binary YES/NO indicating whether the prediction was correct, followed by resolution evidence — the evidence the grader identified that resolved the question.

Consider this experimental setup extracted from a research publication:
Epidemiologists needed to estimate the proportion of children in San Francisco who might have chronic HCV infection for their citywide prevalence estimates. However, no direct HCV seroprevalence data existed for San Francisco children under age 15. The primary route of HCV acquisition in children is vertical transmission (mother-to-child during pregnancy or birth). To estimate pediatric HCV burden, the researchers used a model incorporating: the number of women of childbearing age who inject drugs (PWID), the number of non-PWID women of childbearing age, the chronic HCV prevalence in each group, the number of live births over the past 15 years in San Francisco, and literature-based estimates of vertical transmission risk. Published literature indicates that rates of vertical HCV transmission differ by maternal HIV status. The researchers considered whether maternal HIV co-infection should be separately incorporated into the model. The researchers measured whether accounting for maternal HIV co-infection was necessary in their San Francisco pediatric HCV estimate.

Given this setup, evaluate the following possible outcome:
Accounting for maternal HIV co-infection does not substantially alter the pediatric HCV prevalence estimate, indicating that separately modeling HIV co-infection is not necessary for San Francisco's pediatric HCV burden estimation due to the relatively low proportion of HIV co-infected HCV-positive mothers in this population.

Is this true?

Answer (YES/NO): YES